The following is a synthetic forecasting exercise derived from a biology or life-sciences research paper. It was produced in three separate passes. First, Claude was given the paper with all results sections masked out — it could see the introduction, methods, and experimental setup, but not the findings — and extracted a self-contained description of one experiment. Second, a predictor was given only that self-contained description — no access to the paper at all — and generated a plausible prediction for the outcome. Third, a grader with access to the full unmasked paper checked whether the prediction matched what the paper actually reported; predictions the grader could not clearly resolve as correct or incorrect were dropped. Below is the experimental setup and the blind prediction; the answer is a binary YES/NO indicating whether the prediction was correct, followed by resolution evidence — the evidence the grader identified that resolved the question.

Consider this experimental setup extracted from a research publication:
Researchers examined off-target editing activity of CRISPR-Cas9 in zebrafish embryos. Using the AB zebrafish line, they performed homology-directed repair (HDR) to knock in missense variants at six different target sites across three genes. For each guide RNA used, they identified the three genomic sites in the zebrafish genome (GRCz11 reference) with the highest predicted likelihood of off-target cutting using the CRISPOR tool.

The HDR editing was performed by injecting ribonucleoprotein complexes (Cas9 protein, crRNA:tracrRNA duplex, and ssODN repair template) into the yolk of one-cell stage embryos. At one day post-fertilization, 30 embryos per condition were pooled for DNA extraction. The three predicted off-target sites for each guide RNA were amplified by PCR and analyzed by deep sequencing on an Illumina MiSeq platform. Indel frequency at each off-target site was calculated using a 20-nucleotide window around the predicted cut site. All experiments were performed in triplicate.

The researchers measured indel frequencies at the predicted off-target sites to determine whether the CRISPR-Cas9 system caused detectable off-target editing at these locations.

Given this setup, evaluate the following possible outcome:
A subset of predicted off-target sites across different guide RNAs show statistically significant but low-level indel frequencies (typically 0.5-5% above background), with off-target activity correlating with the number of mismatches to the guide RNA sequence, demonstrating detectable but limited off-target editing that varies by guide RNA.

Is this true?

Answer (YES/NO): NO